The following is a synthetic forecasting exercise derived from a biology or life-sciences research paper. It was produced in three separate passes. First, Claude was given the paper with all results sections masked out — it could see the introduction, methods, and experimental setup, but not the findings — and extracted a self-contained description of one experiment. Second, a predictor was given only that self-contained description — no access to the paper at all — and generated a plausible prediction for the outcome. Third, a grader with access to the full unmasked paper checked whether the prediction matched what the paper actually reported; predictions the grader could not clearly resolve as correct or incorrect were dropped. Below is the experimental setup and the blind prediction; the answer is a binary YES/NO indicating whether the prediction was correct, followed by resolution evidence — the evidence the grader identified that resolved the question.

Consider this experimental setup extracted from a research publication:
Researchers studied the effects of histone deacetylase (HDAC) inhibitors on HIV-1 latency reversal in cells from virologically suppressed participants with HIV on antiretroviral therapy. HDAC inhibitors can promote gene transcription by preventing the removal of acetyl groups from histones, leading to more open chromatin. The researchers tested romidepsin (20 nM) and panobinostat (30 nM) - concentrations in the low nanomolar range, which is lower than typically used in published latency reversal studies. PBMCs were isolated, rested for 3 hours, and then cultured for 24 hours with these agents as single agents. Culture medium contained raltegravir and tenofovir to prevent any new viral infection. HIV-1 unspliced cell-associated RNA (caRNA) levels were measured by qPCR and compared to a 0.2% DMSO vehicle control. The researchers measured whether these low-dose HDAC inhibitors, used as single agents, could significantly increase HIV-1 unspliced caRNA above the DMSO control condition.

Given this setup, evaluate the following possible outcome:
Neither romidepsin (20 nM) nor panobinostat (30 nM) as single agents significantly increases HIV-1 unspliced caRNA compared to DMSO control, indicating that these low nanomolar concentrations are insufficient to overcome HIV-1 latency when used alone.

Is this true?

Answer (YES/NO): NO